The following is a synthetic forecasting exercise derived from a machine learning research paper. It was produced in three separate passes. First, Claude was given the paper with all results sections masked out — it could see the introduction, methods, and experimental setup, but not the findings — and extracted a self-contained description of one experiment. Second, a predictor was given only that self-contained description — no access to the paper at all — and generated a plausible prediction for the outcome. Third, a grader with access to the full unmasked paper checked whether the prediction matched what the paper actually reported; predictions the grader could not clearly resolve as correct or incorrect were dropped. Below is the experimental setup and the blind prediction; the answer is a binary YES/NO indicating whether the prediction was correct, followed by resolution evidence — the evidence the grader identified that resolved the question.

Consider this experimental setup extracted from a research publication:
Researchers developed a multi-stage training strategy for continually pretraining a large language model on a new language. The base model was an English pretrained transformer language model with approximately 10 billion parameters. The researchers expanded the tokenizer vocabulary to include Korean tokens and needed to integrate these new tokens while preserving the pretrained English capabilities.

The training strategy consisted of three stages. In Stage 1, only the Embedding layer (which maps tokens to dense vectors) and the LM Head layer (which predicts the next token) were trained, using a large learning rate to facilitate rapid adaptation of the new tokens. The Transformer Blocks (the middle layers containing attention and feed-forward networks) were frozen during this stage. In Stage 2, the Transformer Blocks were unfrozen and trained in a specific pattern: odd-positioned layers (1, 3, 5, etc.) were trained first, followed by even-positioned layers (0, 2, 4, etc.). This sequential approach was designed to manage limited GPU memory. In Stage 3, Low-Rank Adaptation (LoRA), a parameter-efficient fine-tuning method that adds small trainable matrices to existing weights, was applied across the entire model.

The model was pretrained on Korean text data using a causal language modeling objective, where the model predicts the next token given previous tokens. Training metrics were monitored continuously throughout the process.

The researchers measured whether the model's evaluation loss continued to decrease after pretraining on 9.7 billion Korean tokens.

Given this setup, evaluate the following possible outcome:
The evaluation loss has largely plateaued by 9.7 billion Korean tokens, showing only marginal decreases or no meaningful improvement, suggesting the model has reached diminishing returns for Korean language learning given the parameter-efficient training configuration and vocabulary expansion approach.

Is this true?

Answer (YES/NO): NO